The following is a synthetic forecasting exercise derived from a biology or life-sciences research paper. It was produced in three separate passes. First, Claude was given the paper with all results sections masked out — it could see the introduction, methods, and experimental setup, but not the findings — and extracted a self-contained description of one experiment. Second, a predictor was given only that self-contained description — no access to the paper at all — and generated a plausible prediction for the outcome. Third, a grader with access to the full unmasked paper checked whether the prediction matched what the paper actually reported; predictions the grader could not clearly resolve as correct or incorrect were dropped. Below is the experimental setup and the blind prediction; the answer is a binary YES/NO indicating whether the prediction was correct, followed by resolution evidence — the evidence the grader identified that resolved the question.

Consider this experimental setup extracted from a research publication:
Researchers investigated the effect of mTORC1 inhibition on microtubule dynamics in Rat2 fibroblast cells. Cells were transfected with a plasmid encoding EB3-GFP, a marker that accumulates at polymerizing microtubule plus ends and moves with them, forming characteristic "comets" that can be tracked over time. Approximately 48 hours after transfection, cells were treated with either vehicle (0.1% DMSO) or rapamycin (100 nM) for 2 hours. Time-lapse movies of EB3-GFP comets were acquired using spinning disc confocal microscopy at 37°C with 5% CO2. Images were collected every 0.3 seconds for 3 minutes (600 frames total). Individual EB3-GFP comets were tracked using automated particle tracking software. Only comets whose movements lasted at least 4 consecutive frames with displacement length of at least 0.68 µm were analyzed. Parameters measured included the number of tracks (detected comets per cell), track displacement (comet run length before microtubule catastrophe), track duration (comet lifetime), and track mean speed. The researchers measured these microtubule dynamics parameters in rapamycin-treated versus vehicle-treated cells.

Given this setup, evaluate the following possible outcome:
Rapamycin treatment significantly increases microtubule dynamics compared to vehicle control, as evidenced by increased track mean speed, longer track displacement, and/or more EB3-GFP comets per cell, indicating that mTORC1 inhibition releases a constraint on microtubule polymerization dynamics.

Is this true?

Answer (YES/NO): NO